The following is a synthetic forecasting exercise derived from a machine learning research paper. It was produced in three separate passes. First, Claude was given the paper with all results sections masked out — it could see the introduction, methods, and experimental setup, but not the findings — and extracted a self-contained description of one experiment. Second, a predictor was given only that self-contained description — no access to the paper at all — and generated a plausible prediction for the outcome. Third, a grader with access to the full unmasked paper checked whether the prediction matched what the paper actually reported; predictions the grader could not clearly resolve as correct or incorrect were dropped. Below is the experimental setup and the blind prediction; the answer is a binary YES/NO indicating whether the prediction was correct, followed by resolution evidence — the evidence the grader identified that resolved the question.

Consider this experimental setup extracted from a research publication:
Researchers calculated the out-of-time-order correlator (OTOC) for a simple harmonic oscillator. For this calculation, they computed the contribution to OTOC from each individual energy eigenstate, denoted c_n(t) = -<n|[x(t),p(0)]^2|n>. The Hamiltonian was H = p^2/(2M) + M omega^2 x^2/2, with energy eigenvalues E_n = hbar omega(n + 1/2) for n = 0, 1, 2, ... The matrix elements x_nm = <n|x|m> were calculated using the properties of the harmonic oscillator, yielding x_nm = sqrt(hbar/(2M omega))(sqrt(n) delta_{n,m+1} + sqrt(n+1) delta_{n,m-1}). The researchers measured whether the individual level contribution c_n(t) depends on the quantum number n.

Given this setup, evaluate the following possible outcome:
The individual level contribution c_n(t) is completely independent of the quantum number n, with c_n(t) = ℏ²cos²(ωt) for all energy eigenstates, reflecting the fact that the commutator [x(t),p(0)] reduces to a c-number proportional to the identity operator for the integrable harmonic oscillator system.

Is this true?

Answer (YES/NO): YES